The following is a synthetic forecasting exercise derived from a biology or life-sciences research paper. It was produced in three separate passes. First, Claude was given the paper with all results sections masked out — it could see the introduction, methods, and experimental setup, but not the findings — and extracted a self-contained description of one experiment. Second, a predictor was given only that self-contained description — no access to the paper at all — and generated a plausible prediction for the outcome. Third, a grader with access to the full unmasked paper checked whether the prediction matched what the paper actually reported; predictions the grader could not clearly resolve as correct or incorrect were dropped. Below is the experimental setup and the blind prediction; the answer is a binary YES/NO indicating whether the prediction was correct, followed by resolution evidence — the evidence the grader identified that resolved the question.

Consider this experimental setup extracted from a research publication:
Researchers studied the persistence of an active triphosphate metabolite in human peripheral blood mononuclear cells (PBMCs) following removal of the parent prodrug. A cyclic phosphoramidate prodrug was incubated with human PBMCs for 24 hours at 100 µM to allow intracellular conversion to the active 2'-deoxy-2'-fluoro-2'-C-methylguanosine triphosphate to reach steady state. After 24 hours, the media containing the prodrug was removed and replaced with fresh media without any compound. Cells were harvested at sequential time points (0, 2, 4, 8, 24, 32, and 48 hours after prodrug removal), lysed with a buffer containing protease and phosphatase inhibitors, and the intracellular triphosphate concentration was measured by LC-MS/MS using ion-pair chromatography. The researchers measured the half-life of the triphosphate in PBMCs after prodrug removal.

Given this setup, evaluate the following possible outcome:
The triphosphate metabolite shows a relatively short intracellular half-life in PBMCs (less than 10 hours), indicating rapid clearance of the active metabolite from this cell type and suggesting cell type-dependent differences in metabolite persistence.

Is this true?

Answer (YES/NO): NO